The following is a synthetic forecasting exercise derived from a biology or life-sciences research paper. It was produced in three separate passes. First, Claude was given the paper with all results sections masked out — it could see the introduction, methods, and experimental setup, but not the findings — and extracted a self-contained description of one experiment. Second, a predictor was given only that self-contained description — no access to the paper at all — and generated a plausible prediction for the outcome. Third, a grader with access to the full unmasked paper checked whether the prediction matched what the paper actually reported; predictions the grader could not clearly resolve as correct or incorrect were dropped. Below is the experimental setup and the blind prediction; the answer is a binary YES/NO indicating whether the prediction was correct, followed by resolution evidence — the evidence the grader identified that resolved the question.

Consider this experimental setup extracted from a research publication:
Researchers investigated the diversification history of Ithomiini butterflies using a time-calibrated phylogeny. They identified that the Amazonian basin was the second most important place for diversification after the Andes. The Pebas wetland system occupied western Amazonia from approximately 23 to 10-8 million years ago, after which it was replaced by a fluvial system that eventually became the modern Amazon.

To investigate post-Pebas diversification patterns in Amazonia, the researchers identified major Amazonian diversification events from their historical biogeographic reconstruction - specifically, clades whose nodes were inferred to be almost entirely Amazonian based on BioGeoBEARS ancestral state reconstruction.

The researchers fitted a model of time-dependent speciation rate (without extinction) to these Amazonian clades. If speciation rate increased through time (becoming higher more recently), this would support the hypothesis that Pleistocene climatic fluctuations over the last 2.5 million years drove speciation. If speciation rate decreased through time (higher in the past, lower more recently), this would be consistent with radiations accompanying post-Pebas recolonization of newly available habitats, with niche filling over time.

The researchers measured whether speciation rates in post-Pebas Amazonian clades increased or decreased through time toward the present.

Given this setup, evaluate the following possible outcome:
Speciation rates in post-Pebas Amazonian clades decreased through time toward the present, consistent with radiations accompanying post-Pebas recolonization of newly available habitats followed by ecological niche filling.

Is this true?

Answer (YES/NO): NO